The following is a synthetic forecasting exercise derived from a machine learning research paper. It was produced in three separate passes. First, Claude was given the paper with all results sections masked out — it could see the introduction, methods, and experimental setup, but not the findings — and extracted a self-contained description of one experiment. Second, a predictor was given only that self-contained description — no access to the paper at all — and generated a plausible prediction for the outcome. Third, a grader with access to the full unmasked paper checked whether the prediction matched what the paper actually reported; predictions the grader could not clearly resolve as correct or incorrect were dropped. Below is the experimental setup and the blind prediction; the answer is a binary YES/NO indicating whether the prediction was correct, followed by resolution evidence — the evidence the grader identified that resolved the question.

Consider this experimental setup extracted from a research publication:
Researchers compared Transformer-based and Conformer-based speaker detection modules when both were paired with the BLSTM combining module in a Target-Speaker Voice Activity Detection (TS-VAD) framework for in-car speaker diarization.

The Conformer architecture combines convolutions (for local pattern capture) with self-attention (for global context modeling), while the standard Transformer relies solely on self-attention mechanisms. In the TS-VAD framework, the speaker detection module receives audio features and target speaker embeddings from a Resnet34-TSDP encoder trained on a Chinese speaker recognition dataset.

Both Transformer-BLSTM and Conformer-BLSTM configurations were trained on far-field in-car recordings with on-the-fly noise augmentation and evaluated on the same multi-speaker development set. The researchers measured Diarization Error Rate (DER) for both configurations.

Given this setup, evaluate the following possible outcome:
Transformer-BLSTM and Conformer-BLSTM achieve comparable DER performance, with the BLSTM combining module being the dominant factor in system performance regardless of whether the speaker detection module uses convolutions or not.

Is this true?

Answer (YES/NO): YES